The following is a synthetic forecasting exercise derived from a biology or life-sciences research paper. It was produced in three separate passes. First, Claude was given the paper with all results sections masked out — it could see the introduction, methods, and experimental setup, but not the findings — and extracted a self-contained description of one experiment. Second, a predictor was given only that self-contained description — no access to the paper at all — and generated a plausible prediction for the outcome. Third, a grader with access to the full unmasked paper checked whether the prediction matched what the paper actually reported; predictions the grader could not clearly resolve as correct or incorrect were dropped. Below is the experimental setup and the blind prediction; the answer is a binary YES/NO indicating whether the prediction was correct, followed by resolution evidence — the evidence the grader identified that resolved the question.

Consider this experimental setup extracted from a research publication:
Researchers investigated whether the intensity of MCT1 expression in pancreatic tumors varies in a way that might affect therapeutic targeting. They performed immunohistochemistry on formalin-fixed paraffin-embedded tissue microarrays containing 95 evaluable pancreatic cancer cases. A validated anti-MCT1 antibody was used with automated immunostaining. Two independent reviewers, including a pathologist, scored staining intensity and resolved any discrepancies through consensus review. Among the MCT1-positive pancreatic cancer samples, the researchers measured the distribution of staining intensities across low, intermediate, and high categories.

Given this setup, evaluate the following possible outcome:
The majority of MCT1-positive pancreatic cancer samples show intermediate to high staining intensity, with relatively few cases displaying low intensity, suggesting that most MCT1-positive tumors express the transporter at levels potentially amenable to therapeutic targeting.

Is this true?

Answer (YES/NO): NO